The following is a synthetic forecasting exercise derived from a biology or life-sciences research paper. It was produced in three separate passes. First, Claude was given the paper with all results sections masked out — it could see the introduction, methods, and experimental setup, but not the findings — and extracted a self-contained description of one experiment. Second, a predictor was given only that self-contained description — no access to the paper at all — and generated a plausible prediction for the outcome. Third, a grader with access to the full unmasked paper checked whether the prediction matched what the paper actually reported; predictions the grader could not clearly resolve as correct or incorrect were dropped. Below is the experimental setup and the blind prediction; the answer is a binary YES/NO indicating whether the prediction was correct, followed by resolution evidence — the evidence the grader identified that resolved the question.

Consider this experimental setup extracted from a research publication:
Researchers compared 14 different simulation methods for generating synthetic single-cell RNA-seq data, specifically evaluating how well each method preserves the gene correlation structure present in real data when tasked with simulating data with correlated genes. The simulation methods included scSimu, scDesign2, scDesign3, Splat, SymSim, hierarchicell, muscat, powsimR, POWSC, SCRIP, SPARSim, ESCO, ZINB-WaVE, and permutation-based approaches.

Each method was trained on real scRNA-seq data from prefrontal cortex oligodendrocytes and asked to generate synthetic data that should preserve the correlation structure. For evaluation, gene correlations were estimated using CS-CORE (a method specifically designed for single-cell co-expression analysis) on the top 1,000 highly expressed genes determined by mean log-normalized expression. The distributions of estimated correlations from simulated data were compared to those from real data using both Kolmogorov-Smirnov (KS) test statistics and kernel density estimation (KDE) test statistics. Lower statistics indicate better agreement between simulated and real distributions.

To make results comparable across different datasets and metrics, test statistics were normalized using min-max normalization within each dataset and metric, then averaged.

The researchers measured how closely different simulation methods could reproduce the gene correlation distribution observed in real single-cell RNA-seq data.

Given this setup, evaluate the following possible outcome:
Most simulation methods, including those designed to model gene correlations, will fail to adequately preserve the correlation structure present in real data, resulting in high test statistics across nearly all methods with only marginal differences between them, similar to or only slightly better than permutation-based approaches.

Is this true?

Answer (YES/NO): NO